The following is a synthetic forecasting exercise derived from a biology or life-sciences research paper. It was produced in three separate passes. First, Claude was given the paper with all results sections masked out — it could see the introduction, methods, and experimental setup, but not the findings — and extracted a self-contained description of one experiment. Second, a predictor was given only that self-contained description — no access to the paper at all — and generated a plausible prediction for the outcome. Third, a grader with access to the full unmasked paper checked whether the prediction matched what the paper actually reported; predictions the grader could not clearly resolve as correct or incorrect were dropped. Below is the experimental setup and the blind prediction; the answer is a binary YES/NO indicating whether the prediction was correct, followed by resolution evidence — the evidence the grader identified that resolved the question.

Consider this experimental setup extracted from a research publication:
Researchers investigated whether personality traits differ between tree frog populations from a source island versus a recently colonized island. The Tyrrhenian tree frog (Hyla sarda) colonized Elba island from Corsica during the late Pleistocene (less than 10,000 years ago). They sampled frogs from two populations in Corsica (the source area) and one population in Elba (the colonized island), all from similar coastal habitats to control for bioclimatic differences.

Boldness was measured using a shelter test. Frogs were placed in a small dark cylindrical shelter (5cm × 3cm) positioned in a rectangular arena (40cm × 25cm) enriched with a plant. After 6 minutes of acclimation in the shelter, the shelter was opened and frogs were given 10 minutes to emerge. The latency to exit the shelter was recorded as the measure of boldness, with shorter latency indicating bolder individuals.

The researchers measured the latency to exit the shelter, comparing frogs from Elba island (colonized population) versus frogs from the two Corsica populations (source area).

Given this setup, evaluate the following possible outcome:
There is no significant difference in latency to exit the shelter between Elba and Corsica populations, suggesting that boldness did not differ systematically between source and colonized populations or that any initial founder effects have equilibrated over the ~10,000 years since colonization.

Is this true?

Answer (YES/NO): NO